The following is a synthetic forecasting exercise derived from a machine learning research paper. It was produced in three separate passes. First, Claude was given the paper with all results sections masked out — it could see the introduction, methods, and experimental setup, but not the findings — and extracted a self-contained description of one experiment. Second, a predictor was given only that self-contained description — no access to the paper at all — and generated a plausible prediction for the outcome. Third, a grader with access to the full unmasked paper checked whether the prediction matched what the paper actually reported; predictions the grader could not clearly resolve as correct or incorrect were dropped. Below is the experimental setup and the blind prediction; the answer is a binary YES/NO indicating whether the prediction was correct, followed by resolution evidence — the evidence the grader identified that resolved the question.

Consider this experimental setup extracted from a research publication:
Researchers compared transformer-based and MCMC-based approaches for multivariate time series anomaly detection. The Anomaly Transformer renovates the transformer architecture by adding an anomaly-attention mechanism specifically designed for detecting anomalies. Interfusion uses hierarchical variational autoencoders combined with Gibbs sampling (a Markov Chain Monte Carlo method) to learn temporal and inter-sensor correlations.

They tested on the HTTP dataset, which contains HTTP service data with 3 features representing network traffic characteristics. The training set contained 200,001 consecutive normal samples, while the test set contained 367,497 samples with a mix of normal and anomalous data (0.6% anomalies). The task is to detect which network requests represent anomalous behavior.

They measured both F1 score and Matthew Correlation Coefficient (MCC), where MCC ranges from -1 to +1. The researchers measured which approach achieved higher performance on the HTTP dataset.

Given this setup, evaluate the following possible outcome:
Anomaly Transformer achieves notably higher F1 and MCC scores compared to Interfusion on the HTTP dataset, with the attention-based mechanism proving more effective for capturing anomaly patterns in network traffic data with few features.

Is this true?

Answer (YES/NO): NO